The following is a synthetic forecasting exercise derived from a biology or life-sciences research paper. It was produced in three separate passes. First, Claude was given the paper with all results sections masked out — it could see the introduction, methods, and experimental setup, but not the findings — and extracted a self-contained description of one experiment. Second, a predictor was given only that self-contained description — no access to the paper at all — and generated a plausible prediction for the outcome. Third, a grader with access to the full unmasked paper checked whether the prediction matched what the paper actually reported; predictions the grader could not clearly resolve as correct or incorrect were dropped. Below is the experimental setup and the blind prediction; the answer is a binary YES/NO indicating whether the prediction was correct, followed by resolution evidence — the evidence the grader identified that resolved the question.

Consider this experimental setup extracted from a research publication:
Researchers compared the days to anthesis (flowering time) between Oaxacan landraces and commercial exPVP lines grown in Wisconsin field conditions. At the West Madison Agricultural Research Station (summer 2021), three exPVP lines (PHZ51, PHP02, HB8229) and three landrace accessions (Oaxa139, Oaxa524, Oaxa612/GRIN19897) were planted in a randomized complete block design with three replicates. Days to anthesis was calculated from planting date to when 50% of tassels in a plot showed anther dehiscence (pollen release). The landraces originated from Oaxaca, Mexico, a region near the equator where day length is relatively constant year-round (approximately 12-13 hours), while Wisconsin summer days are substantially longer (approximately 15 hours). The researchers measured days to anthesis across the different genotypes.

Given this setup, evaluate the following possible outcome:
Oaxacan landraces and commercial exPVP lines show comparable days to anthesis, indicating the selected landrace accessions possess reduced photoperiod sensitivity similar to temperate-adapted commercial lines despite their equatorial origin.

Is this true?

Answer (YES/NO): NO